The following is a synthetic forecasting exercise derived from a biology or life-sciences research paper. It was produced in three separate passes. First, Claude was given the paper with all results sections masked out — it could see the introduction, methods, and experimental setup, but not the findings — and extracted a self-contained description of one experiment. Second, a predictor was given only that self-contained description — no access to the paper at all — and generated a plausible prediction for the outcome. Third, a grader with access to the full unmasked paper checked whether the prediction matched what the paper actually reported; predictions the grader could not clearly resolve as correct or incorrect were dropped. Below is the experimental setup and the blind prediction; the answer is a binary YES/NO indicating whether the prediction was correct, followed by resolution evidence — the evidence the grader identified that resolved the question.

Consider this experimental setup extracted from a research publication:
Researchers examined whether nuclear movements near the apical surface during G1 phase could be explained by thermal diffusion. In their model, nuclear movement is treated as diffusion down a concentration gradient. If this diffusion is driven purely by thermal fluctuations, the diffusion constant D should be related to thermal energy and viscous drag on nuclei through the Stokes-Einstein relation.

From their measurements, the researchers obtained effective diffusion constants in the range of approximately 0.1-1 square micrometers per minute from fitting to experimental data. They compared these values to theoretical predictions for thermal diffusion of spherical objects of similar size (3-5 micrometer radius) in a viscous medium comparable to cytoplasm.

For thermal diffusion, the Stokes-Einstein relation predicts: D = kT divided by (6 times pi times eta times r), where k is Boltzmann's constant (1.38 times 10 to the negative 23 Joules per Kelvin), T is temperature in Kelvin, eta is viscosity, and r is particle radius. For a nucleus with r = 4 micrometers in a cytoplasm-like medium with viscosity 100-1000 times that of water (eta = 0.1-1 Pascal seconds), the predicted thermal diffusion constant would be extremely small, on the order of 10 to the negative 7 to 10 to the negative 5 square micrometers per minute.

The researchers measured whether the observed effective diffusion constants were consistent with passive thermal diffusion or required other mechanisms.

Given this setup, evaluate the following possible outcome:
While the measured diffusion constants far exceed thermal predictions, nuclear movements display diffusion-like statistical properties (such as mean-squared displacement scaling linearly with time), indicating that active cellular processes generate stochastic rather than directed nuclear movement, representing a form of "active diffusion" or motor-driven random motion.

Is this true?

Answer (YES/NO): NO